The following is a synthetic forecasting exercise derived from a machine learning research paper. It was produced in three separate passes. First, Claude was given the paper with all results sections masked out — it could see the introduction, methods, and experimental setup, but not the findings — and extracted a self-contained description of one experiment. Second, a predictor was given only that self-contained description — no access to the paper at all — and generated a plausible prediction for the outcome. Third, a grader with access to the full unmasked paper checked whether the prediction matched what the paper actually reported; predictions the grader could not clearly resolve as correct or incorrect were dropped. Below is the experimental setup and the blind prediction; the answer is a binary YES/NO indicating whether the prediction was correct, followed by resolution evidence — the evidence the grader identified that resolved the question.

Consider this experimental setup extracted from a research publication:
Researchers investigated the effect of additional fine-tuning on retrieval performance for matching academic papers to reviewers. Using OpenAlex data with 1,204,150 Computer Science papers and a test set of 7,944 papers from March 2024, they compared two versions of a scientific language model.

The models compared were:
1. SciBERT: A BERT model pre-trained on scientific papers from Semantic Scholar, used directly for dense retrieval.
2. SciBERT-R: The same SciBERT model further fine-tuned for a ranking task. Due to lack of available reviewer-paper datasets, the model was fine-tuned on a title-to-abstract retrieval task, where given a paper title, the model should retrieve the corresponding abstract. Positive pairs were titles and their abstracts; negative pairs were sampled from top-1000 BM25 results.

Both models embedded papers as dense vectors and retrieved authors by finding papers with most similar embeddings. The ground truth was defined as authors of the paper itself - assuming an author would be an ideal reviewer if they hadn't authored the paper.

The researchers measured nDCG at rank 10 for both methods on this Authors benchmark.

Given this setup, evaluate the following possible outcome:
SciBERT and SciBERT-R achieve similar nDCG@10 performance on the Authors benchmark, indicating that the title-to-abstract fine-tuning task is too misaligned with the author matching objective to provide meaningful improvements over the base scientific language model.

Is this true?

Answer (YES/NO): YES